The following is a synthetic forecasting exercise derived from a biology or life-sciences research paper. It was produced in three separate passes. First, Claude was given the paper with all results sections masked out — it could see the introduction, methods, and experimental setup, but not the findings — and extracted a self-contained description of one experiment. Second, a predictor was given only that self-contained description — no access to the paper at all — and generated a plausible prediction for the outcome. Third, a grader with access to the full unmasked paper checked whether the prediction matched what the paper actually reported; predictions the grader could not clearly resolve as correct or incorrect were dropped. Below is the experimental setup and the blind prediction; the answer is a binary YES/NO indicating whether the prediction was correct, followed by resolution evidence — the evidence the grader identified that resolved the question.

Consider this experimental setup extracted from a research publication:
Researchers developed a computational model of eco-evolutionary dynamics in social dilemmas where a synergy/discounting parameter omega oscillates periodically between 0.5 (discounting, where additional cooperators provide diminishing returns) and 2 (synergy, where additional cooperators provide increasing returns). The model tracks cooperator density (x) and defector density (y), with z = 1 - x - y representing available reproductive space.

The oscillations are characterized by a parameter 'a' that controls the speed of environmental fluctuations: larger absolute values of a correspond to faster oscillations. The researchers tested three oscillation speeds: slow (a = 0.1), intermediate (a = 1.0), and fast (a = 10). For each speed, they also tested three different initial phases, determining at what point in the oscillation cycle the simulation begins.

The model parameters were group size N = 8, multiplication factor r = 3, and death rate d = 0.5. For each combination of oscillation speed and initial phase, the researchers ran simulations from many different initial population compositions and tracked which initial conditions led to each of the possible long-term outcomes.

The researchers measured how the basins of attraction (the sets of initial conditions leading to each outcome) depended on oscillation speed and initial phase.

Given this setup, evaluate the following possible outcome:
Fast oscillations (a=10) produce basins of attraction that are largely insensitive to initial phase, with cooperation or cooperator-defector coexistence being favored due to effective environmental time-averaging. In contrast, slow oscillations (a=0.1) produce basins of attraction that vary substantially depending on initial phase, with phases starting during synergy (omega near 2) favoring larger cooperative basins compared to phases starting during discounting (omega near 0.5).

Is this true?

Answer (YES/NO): NO